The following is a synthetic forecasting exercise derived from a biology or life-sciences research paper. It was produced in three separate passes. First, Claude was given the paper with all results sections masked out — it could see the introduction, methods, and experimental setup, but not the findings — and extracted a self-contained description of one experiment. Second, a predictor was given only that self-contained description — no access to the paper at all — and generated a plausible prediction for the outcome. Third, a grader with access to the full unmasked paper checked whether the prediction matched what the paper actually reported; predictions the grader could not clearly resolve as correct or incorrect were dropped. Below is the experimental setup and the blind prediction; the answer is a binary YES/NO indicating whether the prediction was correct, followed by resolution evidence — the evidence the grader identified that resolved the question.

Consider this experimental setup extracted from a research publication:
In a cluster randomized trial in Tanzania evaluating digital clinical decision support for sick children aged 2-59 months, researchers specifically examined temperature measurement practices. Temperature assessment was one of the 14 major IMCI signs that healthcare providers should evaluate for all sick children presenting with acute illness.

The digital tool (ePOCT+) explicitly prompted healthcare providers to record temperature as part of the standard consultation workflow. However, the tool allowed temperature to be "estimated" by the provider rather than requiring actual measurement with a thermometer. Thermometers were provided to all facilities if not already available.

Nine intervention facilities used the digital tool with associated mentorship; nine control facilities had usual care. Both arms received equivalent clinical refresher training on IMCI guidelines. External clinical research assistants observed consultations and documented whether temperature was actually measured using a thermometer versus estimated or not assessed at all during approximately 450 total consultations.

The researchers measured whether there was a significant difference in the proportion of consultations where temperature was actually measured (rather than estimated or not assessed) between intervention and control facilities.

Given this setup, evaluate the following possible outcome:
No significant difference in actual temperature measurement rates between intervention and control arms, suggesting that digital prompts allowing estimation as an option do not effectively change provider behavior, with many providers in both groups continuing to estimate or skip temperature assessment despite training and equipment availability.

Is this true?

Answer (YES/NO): YES